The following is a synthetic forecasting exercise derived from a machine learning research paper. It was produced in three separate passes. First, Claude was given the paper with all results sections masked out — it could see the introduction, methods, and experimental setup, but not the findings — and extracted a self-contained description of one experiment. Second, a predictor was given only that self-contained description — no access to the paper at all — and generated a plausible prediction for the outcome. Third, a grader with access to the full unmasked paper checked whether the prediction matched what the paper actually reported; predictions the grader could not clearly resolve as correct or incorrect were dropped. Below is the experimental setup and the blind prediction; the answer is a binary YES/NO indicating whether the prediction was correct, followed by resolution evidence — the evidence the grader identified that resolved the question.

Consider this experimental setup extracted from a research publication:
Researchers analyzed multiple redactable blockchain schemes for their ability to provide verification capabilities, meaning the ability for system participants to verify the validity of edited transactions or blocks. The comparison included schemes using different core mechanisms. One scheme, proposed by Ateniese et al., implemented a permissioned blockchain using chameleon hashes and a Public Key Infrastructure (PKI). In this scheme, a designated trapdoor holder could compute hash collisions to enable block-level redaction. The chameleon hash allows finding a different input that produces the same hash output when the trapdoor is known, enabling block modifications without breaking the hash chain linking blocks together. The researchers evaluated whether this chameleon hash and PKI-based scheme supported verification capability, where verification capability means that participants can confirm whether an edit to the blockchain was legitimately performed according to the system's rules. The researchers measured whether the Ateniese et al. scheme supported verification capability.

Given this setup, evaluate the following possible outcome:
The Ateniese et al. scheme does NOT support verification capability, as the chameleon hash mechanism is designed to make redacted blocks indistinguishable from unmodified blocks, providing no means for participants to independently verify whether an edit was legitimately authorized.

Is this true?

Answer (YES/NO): YES